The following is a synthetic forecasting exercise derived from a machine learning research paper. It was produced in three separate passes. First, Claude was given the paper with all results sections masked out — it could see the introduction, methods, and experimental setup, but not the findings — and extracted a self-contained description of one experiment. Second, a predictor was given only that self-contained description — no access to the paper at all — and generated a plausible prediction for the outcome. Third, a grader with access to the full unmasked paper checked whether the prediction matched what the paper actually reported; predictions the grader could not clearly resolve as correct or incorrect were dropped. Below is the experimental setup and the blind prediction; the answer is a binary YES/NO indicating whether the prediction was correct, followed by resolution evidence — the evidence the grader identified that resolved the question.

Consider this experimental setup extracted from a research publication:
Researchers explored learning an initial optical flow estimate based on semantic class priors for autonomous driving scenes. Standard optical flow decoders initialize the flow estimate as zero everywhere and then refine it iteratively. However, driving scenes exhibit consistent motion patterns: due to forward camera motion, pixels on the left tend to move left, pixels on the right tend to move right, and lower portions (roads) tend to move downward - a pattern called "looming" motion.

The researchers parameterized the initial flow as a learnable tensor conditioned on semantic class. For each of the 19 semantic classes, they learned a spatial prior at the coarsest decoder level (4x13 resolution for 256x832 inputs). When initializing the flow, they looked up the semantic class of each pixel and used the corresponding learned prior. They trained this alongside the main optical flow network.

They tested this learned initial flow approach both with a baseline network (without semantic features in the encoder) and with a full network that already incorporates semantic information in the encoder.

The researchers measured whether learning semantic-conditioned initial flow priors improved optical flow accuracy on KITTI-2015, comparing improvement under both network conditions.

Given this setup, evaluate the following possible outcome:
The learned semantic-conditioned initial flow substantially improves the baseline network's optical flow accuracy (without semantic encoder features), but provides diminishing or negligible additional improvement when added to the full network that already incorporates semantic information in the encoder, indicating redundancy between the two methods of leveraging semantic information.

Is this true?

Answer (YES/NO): NO